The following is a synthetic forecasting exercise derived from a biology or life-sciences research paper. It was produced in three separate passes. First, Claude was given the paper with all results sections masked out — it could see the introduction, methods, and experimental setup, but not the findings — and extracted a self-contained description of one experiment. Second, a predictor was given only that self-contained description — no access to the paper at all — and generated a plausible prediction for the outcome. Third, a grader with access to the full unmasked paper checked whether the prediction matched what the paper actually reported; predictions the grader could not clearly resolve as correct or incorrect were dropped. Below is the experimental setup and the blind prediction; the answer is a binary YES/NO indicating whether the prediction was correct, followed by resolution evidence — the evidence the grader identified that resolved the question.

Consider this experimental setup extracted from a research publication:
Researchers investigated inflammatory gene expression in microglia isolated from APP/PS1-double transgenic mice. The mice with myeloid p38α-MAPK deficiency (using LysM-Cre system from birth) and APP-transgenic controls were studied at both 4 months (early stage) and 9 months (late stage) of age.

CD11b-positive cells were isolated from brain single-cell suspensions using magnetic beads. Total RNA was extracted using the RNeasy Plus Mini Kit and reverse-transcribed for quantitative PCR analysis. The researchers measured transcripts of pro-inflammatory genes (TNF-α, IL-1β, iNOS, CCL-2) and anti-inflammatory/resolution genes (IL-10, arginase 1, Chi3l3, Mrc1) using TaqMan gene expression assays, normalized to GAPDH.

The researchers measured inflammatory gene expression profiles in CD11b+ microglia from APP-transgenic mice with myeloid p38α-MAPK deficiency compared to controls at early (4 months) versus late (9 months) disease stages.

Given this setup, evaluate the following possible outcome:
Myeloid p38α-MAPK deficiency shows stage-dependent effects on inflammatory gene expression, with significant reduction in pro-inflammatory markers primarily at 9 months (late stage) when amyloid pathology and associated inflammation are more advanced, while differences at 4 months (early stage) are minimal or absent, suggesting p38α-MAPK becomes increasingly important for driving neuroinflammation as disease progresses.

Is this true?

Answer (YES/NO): NO